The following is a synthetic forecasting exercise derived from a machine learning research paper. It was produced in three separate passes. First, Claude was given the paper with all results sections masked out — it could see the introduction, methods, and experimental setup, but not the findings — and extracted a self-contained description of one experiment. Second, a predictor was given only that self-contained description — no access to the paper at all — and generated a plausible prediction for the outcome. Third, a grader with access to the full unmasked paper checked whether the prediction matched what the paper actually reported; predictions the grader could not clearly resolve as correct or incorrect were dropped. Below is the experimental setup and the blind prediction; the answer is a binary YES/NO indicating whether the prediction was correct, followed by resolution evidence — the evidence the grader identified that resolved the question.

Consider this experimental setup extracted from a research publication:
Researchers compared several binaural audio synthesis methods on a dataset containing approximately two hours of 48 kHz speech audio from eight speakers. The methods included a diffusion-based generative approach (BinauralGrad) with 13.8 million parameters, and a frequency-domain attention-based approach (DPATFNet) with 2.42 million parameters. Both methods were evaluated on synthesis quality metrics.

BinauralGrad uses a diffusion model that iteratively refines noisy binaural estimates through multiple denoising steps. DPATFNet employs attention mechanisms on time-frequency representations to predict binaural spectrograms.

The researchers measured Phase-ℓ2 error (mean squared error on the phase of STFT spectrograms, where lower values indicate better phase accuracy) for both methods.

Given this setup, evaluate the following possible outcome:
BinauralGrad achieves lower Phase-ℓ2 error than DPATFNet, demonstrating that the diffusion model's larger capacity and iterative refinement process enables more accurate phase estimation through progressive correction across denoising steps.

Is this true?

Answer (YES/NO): NO